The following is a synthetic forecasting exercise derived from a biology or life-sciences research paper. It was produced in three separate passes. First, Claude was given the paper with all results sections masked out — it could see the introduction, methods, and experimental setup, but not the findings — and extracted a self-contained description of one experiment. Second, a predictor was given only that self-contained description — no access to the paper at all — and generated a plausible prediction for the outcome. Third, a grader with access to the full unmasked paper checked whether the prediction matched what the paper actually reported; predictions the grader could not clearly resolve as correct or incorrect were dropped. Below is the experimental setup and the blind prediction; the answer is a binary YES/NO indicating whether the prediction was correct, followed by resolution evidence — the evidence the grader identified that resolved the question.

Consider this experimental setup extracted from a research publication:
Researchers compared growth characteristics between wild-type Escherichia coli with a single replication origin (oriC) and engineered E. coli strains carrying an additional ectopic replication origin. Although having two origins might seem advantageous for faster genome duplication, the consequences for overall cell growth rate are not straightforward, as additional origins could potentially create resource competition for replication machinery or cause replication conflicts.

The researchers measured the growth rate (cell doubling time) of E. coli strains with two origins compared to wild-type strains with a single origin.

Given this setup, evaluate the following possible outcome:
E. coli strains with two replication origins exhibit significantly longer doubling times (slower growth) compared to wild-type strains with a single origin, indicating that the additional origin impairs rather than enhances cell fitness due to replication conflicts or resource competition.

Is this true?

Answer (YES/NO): NO